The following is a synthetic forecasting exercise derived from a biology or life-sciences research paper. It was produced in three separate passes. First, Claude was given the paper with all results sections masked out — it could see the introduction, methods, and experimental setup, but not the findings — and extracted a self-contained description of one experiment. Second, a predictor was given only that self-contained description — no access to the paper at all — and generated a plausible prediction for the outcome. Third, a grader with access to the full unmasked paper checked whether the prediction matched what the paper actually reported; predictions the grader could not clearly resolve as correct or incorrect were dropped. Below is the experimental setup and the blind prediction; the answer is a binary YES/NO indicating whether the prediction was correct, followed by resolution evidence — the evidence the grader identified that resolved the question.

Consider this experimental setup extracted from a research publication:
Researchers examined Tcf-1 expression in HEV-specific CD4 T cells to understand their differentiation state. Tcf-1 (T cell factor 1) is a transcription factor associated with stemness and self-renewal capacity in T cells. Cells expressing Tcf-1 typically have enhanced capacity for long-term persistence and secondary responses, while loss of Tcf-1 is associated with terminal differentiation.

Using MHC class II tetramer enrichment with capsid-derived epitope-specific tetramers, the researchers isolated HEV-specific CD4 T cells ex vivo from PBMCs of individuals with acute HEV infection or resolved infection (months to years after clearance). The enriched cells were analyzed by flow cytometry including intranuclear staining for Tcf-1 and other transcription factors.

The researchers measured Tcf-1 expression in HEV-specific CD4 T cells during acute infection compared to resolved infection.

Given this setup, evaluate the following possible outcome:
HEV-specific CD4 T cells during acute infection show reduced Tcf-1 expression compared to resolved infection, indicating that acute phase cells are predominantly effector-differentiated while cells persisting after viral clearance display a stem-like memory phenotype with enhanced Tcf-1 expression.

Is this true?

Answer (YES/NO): YES